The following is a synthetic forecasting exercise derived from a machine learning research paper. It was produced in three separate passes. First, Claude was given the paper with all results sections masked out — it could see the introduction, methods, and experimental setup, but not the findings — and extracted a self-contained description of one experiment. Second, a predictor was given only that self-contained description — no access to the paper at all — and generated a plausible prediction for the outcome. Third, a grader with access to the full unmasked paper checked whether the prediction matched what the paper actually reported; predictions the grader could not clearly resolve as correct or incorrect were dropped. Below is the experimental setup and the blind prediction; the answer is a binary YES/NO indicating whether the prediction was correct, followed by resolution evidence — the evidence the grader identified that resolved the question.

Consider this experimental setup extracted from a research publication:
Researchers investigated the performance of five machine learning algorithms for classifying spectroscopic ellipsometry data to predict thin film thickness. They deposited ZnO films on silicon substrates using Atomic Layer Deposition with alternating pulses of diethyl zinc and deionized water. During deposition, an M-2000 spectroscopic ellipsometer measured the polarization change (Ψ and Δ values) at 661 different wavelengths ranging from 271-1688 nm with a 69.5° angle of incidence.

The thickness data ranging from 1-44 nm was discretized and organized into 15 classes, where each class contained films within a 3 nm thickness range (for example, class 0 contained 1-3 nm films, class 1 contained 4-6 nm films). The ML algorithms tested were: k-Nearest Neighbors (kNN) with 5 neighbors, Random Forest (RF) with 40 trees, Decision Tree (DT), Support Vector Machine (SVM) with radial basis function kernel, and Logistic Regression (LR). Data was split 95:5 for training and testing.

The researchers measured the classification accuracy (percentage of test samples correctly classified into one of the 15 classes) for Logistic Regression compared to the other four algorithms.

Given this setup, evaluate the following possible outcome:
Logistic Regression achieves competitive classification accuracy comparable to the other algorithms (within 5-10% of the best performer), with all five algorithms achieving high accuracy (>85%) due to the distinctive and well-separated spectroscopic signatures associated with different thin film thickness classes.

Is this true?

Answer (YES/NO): NO